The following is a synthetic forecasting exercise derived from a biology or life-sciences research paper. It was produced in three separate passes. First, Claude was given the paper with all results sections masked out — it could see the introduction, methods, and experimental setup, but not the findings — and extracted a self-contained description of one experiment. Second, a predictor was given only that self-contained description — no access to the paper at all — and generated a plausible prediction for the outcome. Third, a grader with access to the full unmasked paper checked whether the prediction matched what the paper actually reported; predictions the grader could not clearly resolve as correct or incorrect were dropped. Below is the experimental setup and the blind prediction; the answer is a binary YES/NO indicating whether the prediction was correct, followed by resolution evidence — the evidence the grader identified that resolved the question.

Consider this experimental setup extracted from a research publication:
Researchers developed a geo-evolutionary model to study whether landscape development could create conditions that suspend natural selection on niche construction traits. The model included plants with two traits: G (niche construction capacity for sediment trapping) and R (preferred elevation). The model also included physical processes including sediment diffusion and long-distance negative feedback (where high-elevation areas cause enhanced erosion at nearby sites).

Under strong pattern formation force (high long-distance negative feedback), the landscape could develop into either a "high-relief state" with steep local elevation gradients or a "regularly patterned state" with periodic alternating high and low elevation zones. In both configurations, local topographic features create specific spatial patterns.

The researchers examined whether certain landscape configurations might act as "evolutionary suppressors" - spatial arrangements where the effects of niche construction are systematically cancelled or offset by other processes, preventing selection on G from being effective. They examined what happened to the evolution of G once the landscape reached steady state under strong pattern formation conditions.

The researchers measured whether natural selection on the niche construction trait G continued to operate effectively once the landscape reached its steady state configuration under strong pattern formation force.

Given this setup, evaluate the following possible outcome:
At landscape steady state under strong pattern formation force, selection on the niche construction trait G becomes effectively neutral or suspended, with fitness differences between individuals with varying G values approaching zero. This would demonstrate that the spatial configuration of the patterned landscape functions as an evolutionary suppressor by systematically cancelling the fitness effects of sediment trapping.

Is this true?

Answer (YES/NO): YES